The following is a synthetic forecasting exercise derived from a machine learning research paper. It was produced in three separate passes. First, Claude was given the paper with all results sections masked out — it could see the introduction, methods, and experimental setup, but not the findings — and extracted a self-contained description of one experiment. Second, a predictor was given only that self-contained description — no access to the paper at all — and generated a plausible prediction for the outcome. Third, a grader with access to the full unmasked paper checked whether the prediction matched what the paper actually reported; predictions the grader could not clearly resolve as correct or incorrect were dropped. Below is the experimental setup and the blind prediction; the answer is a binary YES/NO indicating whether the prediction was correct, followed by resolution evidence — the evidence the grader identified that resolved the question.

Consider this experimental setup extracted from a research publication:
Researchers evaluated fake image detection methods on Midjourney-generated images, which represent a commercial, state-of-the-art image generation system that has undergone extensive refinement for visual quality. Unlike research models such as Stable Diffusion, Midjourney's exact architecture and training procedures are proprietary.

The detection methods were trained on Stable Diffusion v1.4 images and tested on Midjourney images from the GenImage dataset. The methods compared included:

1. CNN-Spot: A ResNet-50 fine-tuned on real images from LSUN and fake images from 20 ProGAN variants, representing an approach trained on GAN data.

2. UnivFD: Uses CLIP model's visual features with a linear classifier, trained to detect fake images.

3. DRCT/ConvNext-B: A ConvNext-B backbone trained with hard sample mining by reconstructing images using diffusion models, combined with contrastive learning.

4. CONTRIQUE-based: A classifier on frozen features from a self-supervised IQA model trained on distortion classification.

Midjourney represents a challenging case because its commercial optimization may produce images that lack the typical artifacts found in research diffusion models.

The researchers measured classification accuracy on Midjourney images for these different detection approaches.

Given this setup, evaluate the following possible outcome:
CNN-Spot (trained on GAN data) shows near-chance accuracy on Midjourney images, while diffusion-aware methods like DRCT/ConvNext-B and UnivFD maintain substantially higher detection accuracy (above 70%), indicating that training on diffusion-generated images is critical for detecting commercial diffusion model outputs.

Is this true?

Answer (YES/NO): NO